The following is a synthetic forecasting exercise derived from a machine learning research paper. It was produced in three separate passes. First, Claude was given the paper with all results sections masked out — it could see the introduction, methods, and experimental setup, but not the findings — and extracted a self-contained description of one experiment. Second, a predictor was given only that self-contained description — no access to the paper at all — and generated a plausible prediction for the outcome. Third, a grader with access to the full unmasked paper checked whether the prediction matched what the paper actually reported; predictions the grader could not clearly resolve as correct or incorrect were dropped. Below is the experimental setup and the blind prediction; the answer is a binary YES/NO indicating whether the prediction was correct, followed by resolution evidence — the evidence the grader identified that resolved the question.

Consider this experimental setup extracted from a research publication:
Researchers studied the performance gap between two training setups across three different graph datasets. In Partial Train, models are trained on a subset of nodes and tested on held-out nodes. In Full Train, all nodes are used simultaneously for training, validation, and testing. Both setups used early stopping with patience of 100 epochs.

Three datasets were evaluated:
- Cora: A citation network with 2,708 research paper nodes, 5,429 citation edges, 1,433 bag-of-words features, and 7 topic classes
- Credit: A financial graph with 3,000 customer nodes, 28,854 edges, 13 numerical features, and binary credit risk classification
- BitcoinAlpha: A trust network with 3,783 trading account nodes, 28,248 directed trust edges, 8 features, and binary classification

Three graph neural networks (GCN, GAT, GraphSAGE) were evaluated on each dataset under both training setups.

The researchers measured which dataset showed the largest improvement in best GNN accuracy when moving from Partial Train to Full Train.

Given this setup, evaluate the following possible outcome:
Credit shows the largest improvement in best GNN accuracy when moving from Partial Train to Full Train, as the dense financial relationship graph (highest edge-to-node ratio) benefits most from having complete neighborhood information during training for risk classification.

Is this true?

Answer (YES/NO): NO